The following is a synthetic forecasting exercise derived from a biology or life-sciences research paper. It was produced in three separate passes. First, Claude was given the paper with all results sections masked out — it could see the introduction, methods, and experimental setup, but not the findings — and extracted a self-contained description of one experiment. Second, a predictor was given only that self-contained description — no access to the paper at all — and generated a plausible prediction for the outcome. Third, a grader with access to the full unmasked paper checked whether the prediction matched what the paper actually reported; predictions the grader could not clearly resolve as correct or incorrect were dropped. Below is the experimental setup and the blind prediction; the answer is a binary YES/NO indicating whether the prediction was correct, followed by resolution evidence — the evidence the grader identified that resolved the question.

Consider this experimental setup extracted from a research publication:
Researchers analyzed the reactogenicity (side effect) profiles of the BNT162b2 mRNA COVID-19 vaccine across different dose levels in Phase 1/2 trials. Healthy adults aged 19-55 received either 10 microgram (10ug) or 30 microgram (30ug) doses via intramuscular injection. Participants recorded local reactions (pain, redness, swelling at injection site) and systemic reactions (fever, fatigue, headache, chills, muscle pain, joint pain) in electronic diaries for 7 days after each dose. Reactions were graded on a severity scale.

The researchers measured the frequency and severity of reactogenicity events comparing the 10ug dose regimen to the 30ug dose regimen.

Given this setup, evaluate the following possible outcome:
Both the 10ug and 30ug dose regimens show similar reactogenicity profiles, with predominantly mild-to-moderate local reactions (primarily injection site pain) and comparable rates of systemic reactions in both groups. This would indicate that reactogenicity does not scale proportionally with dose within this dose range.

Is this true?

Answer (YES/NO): NO